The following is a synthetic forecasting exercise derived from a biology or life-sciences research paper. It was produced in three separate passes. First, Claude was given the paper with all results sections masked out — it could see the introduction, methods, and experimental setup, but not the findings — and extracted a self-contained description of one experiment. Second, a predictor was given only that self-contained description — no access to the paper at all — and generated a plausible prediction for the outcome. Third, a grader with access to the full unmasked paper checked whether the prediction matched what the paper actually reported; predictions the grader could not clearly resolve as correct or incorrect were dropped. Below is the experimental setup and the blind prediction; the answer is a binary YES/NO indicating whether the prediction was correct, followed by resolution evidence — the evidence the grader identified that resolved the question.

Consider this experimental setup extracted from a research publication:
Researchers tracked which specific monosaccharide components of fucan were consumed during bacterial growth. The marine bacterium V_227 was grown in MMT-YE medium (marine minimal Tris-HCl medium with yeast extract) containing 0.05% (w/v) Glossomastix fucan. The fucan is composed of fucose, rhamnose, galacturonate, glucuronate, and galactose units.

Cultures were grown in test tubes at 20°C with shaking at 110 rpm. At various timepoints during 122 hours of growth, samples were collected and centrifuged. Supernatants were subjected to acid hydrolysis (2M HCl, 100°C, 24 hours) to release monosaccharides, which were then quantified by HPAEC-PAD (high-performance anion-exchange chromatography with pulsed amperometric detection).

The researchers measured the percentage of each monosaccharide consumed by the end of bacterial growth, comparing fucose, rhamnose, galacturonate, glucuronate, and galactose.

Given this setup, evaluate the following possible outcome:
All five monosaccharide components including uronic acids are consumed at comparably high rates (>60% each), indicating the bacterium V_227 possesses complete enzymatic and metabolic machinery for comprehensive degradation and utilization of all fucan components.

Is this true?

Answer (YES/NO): NO